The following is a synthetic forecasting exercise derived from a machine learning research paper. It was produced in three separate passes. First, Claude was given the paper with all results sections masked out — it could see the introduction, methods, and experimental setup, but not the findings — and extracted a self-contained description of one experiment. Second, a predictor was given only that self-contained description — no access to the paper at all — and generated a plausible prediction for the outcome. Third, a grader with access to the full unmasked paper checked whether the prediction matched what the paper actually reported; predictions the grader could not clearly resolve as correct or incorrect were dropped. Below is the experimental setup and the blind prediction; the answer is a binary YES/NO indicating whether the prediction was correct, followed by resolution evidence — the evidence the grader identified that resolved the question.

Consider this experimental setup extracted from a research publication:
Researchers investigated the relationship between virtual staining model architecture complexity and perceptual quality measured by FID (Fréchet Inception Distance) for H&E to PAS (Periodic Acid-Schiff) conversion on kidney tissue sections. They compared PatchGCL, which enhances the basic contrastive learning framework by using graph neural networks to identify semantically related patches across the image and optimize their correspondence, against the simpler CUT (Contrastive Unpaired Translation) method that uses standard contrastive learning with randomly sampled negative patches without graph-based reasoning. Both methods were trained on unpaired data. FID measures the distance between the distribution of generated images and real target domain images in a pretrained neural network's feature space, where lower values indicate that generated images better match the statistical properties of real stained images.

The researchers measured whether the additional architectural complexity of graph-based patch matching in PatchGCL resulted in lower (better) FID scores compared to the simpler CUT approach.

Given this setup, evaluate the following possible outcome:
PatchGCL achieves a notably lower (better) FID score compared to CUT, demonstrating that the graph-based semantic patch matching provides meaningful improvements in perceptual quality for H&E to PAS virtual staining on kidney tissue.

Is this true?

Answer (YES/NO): YES